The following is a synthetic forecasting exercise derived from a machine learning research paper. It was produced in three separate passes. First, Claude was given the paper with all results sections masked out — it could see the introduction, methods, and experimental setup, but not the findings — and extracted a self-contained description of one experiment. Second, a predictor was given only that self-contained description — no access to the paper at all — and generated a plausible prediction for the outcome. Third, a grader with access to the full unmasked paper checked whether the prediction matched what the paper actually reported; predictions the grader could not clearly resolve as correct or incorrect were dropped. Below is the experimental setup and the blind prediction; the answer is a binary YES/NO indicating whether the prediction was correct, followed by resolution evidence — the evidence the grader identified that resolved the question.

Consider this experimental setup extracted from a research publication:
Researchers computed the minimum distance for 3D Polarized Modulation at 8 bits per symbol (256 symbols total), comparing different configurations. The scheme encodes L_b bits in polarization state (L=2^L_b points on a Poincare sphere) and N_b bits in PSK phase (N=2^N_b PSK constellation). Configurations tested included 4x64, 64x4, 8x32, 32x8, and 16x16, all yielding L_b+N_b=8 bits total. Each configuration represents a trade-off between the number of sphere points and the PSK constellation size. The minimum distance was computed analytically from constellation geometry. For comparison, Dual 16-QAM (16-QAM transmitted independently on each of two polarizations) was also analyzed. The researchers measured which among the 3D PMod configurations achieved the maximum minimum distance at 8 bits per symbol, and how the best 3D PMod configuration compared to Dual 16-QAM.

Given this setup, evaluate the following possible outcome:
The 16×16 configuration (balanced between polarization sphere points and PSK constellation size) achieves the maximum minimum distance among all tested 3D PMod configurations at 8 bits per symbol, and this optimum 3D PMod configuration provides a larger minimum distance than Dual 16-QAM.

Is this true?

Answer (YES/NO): NO